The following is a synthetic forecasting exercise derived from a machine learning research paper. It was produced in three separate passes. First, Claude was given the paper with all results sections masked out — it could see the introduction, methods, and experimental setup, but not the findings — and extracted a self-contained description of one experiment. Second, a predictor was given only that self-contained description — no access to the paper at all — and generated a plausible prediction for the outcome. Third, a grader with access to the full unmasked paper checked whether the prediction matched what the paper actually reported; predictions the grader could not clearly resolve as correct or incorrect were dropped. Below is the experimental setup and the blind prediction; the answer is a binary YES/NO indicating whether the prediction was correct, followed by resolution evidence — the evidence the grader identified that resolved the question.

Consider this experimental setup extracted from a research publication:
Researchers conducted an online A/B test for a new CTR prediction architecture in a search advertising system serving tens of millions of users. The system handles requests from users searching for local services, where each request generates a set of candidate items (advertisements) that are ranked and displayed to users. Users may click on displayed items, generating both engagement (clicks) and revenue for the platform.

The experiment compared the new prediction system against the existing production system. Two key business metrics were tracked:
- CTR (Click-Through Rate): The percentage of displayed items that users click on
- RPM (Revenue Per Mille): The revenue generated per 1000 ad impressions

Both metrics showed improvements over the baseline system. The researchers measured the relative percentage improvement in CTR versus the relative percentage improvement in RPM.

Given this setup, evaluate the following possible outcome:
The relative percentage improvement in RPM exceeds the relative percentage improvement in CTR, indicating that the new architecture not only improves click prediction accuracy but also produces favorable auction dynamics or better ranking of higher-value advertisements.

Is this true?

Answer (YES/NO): YES